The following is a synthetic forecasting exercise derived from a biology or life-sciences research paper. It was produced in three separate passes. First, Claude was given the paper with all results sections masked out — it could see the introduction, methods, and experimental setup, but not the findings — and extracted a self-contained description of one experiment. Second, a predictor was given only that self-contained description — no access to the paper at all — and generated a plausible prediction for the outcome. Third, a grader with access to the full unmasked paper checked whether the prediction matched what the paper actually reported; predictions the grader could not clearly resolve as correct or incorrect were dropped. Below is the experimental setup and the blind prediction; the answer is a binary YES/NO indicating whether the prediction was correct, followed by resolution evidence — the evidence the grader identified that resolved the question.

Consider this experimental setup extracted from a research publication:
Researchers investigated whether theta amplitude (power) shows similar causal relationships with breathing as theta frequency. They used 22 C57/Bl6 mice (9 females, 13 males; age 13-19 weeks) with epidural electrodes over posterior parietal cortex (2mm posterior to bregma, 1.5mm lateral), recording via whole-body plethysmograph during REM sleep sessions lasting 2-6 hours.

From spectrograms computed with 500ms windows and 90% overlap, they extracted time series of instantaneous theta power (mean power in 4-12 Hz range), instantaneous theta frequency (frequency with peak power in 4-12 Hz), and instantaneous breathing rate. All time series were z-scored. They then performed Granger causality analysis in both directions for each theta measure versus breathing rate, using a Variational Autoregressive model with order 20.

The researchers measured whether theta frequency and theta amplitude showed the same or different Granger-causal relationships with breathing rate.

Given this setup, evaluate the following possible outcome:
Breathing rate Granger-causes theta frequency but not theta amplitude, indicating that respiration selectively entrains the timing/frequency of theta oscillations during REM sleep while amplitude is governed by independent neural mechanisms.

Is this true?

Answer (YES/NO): NO